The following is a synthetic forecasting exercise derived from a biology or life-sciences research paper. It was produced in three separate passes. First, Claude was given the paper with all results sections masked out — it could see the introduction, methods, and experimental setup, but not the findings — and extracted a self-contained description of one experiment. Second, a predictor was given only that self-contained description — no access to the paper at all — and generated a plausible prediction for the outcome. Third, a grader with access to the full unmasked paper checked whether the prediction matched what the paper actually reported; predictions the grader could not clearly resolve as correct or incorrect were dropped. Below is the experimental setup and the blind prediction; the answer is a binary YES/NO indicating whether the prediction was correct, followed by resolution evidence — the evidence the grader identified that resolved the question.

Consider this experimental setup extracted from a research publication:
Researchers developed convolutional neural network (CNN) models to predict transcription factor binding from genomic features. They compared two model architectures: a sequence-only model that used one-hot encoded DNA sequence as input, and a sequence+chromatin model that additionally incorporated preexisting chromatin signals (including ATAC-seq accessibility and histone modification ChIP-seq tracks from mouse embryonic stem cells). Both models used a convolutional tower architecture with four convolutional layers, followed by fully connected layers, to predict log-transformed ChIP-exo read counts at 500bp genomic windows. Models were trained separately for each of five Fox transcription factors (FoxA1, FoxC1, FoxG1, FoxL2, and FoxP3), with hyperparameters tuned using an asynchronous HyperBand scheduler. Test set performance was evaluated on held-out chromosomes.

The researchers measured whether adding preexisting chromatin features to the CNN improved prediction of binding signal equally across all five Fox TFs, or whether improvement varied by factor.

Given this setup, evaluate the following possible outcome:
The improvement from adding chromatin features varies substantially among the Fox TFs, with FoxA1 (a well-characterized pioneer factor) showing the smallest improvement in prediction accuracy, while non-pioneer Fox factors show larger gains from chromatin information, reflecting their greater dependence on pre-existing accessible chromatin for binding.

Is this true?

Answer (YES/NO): NO